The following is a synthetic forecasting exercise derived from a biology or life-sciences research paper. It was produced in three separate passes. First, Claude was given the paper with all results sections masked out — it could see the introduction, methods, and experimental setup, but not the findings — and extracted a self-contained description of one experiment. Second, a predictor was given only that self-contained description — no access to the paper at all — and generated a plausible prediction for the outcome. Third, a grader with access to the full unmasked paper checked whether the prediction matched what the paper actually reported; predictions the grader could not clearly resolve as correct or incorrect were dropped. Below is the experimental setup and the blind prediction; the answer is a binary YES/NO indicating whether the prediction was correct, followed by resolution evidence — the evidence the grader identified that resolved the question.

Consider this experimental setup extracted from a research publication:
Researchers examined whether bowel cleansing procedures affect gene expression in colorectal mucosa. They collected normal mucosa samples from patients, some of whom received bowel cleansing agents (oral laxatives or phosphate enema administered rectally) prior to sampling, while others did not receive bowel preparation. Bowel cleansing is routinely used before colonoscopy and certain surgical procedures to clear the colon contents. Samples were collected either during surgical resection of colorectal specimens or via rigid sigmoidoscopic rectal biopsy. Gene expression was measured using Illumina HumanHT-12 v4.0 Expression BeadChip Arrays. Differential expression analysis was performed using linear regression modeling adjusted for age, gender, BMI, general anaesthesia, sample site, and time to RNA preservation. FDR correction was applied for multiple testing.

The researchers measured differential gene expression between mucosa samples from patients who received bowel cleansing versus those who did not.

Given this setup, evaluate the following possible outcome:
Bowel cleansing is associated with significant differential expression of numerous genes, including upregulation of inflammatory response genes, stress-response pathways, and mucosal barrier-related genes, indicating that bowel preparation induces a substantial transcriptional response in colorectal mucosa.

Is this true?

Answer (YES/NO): NO